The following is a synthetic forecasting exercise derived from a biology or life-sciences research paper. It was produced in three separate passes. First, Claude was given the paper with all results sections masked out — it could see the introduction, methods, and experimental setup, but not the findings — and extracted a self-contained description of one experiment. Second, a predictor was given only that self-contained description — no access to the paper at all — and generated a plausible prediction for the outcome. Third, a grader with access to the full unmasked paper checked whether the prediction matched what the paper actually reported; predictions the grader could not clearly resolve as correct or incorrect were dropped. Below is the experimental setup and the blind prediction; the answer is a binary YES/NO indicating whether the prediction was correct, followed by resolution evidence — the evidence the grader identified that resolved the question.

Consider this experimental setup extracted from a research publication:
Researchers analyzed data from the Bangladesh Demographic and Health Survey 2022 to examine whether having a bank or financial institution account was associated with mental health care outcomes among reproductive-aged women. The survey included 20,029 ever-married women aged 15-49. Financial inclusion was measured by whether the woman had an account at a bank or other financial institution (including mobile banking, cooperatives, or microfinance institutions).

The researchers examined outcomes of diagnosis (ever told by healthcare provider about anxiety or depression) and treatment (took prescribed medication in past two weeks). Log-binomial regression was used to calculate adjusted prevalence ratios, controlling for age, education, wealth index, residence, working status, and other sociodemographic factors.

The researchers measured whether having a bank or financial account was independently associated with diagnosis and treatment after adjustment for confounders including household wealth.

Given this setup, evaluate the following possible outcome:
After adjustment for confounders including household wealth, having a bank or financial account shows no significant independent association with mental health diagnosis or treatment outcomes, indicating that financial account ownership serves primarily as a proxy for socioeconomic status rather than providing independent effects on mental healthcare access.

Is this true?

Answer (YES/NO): NO